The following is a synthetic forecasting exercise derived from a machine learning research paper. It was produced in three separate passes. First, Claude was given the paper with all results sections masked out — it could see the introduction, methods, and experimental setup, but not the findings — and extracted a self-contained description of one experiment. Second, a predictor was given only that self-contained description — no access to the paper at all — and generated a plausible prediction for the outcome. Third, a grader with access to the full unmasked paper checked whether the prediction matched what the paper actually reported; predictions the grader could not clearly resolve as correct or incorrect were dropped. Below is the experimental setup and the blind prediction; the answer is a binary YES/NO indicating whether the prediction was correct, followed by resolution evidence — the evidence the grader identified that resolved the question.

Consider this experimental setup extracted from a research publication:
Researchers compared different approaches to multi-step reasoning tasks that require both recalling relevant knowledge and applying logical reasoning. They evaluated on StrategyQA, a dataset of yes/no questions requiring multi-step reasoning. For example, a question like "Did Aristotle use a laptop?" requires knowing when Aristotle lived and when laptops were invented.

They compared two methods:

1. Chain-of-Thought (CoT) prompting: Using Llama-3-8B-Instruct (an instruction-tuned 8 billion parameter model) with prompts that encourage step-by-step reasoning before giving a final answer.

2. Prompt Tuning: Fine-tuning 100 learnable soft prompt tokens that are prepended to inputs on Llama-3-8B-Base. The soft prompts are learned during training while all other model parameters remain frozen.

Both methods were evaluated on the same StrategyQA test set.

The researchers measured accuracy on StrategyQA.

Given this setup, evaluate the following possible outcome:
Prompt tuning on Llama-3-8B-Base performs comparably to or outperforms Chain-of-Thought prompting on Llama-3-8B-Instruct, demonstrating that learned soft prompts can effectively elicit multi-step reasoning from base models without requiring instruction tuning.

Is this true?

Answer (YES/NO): YES